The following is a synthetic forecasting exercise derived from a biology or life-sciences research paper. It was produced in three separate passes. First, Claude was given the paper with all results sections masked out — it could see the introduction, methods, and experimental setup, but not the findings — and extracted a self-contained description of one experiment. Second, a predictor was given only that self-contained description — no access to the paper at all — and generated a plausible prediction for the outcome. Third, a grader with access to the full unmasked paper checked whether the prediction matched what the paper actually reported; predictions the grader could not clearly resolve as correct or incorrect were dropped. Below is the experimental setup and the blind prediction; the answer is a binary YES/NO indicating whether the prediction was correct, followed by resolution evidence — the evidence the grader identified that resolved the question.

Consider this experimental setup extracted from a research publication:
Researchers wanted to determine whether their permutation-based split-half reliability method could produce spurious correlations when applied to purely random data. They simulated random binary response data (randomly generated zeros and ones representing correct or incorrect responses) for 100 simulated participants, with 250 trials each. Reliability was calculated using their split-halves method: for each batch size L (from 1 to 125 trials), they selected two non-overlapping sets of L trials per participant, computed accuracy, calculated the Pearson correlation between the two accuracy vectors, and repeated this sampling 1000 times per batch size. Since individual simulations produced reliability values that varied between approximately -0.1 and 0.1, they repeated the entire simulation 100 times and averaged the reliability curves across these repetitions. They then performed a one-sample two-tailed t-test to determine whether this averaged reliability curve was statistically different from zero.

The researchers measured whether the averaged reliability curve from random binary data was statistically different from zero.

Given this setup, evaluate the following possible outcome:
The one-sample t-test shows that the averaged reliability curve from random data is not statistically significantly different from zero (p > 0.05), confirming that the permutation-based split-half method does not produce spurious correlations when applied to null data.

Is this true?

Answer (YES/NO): YES